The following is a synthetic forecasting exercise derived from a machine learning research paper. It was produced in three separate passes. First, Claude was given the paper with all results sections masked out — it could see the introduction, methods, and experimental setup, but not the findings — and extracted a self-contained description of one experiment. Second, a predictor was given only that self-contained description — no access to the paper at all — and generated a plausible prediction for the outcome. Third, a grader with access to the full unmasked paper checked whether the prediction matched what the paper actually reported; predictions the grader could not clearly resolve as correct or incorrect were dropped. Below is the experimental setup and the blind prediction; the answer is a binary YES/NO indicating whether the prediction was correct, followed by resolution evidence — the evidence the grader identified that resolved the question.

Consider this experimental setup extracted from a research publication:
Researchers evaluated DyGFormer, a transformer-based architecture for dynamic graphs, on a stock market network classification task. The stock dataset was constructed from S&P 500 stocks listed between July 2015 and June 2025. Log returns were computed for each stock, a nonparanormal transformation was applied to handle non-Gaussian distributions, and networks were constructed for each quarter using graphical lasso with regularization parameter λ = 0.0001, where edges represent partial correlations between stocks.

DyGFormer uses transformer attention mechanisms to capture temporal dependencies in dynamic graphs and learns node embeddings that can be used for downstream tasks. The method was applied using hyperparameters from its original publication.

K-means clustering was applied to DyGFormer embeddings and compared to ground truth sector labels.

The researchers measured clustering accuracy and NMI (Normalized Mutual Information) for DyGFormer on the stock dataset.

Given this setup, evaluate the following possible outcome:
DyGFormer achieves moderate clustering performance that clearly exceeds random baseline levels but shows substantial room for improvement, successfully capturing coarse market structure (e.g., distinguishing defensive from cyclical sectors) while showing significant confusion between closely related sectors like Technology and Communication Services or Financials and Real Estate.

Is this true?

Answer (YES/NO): NO